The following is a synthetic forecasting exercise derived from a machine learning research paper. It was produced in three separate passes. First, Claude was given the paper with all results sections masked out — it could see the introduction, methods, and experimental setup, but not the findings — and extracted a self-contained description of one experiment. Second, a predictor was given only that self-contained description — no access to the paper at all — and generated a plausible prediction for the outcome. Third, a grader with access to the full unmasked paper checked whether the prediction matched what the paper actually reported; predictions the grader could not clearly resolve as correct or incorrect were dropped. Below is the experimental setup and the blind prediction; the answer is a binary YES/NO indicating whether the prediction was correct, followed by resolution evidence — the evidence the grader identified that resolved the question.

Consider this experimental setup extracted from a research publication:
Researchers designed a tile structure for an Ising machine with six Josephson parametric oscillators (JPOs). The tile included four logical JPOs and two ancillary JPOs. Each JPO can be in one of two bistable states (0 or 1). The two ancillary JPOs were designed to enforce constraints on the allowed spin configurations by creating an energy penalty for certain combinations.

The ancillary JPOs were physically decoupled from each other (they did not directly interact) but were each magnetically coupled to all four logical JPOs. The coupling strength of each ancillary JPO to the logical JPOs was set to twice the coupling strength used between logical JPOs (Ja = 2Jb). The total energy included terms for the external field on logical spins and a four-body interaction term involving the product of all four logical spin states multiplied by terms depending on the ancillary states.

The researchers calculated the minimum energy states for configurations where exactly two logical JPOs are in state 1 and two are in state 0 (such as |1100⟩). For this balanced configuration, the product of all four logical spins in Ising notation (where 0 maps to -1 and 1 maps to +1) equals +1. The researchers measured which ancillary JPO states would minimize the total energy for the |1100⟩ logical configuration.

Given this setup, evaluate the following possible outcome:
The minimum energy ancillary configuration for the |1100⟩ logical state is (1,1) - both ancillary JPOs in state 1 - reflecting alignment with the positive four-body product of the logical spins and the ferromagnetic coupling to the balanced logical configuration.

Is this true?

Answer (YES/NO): NO